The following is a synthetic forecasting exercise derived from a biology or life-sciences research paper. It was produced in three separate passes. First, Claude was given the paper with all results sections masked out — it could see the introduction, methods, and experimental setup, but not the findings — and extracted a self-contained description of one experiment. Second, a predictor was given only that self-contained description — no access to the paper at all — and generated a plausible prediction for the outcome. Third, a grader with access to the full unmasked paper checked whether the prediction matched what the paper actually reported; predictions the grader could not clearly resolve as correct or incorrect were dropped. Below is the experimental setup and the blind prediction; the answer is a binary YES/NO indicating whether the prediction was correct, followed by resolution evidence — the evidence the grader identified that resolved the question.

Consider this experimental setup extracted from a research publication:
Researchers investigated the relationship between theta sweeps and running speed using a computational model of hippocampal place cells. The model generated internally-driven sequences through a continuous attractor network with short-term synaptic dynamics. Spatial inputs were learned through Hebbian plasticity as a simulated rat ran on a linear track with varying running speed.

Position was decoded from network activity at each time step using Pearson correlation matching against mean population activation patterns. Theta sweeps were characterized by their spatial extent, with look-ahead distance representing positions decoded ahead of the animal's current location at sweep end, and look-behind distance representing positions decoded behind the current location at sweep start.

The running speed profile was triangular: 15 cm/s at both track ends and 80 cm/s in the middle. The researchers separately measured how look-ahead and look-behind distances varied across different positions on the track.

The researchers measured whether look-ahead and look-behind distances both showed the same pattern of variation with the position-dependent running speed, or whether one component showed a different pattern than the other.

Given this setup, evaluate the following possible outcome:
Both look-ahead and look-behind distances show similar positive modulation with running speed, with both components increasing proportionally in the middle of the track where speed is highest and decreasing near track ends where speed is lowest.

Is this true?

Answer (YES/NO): YES